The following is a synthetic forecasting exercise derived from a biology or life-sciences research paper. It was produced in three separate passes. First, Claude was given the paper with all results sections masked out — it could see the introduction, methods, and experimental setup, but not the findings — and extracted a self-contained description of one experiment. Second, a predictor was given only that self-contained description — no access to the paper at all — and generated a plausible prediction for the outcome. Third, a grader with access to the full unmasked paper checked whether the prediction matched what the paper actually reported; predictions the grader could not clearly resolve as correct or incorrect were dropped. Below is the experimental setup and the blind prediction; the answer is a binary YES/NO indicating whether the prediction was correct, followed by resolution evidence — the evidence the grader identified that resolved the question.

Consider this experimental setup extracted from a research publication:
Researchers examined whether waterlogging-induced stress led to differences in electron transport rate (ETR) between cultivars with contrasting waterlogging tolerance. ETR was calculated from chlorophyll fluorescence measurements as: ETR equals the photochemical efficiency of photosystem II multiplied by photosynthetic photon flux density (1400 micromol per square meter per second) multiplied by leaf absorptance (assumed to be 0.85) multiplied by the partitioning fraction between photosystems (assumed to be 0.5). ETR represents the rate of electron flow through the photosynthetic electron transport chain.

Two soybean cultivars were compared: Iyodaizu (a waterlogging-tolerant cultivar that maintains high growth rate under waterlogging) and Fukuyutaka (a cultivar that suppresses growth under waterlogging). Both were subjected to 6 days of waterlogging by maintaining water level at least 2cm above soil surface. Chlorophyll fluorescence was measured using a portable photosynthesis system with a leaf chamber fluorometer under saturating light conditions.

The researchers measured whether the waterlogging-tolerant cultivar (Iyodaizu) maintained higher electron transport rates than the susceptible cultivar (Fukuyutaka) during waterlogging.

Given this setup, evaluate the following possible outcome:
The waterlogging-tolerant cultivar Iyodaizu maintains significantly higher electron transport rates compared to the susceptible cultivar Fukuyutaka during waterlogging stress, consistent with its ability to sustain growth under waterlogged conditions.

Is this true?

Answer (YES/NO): NO